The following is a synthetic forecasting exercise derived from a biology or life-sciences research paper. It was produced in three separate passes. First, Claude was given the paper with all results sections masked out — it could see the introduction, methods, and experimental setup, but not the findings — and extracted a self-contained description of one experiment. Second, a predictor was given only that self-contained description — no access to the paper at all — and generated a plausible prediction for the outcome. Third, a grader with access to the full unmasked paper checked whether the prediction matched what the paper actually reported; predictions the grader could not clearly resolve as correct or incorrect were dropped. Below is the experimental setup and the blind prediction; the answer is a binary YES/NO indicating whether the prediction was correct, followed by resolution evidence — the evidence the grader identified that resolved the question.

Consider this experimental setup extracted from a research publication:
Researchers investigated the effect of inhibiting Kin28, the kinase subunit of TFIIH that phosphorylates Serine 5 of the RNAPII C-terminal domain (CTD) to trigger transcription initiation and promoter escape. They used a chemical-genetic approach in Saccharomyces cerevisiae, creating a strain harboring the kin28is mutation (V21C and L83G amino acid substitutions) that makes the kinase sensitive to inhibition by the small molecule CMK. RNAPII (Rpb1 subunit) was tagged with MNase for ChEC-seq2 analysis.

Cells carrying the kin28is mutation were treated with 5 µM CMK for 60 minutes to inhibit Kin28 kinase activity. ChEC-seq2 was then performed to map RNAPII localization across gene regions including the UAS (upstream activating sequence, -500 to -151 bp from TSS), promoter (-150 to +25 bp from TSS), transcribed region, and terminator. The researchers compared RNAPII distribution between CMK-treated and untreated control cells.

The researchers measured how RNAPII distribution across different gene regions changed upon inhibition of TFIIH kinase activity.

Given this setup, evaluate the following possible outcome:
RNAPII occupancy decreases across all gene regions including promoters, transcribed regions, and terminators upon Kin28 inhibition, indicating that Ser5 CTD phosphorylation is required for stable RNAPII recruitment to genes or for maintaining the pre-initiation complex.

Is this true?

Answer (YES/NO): YES